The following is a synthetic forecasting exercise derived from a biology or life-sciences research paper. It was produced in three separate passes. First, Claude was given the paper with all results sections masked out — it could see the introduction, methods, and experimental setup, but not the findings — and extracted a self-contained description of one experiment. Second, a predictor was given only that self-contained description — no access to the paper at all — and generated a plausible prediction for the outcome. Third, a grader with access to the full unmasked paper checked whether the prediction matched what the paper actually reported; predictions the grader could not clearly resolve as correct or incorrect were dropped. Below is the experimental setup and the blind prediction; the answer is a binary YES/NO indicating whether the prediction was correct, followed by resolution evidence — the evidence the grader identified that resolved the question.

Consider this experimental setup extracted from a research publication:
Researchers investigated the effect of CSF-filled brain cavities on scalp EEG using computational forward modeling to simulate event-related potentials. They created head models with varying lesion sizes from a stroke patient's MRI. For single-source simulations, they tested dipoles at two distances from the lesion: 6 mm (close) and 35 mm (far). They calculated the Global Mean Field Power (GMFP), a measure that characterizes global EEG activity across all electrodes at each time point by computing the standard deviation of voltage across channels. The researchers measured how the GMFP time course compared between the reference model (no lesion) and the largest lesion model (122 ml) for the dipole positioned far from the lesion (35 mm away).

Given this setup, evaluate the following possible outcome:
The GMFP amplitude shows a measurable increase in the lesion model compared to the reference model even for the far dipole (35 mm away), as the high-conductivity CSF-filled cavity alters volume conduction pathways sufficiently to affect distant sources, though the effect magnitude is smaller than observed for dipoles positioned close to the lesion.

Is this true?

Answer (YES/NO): NO